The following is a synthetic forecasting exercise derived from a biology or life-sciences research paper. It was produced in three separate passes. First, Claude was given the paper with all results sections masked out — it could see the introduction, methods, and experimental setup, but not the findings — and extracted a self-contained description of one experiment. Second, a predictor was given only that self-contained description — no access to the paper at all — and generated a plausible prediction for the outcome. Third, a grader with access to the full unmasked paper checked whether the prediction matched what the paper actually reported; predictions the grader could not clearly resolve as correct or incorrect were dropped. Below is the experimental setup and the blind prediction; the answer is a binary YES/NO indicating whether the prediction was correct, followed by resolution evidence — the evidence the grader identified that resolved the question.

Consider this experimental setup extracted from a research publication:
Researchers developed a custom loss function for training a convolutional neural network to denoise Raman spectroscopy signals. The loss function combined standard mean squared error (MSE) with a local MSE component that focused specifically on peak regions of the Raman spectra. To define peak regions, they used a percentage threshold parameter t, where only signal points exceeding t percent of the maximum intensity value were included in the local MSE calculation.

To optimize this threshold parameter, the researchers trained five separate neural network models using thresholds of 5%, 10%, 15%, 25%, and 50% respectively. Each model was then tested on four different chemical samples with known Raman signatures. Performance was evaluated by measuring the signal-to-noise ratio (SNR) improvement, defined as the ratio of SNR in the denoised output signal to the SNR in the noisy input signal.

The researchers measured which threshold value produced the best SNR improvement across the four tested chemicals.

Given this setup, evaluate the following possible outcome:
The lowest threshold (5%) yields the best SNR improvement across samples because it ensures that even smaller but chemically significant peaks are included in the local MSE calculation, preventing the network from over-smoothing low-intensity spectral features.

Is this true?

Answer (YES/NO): NO